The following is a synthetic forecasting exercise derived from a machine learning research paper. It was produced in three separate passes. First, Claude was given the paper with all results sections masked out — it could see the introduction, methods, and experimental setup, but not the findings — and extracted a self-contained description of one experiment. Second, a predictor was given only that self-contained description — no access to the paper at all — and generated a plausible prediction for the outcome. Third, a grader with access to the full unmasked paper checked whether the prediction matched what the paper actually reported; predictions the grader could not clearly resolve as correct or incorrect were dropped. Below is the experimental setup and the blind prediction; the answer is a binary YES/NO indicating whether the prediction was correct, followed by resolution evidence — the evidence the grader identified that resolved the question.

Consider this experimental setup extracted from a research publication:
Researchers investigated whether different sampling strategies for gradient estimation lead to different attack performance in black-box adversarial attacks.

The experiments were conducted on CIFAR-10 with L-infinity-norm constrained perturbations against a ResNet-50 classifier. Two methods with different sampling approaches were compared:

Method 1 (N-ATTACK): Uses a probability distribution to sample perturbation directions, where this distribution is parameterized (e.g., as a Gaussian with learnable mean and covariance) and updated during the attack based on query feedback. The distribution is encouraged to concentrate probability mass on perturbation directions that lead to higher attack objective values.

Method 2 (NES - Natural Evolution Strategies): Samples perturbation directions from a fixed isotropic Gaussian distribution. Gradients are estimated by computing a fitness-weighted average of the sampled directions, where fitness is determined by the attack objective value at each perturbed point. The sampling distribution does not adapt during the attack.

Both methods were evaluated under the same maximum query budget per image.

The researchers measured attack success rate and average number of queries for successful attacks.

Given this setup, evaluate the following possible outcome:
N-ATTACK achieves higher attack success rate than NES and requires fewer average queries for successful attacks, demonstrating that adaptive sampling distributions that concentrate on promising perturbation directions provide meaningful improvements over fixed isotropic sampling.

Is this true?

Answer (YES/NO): YES